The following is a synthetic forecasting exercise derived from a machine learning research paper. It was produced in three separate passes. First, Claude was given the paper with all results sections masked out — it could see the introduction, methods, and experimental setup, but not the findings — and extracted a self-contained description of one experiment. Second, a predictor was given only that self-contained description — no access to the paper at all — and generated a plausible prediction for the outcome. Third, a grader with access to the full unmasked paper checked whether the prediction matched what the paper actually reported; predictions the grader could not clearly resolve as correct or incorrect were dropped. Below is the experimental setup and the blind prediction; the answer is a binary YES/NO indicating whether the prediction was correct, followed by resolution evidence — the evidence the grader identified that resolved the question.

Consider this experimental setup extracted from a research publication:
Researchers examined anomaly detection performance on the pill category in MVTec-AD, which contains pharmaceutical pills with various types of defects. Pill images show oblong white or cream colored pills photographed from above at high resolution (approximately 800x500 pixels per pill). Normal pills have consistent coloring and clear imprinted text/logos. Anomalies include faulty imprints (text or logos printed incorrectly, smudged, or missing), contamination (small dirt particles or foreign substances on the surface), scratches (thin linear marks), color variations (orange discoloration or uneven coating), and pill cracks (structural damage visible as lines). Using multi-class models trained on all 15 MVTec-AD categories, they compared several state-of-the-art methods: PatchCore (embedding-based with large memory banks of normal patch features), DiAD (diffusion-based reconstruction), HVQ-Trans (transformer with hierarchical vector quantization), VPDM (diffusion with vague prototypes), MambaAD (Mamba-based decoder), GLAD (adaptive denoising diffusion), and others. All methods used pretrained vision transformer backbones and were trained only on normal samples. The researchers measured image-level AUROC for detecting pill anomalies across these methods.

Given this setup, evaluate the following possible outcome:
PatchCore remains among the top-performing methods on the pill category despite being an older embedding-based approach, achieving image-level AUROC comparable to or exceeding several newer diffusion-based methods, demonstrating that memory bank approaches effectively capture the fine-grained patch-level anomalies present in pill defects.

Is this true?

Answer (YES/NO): NO